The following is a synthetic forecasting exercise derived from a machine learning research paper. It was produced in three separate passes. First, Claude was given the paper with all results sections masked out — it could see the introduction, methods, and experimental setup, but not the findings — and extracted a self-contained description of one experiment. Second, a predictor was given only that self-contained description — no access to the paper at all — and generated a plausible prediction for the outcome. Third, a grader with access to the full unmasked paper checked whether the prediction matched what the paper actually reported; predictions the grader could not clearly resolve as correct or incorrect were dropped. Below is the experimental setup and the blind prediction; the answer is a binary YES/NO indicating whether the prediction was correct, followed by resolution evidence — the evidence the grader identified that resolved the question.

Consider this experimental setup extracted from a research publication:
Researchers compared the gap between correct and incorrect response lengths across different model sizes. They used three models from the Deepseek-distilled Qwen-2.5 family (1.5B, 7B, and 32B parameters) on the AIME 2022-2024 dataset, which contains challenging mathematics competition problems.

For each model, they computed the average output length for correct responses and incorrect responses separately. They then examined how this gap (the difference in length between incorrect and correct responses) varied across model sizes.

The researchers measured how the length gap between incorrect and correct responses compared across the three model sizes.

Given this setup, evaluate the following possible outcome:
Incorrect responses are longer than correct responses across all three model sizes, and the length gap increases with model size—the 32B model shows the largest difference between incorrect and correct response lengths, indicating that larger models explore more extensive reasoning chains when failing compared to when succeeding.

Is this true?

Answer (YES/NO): NO